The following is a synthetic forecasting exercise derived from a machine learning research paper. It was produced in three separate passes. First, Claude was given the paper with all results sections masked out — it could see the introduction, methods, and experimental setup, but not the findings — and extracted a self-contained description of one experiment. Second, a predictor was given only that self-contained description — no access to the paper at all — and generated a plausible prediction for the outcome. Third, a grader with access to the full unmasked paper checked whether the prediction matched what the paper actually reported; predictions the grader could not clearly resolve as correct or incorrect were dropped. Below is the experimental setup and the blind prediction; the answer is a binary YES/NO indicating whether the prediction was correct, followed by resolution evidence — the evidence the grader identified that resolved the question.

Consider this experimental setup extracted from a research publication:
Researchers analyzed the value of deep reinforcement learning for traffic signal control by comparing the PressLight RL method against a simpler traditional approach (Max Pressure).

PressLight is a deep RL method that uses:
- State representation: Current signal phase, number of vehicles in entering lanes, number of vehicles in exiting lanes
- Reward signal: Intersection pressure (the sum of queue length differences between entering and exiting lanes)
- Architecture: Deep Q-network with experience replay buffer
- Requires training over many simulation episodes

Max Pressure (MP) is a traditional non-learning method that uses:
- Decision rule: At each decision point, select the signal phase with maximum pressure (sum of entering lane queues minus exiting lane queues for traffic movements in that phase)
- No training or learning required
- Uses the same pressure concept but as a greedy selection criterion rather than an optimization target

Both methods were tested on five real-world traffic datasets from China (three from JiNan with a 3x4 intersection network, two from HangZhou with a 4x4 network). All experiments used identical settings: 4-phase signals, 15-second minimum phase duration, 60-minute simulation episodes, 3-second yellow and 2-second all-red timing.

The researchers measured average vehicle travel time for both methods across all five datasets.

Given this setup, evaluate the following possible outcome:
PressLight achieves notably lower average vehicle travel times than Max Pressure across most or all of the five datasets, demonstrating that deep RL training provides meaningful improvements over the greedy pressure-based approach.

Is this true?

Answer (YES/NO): NO